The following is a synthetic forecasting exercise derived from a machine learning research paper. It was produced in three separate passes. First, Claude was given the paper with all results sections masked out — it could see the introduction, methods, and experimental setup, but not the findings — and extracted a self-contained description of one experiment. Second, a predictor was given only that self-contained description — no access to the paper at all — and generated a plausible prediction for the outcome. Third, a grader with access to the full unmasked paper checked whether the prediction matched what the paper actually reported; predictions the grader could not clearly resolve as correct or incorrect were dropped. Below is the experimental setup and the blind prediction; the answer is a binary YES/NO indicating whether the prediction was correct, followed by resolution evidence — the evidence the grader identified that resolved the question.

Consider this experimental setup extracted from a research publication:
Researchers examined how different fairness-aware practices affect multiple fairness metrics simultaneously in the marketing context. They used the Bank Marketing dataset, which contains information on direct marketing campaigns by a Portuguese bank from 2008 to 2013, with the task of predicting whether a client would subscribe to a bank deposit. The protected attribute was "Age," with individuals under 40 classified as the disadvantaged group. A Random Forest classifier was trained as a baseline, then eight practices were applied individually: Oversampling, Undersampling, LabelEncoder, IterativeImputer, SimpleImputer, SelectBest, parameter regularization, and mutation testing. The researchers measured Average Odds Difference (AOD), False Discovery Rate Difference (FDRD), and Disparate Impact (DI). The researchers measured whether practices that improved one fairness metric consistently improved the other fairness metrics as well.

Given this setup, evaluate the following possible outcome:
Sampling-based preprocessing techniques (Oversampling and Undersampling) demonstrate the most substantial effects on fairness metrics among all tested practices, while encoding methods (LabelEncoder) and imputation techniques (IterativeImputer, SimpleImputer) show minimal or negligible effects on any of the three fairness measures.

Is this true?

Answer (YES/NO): NO